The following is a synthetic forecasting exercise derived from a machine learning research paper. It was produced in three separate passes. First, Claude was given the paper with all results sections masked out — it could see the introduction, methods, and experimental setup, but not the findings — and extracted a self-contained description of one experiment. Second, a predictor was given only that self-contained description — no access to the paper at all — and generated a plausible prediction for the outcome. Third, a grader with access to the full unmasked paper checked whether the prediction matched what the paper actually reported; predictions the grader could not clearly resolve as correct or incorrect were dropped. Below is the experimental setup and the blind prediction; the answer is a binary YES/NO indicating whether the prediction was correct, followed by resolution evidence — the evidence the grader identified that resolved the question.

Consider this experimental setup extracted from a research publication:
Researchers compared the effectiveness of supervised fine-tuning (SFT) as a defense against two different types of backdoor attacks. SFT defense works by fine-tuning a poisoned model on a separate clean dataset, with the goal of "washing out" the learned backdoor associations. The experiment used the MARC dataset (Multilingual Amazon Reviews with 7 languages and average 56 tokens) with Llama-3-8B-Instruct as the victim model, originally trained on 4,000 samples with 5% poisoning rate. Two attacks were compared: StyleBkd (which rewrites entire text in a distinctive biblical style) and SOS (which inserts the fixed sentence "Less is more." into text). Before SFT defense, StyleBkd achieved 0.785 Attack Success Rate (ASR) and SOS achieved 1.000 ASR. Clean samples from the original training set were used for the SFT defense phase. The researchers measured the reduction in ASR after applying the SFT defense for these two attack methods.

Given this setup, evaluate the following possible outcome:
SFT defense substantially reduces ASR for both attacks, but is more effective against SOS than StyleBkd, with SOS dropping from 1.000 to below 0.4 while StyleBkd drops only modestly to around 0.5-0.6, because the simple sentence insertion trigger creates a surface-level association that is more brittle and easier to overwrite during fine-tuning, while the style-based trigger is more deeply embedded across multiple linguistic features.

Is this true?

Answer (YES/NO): NO